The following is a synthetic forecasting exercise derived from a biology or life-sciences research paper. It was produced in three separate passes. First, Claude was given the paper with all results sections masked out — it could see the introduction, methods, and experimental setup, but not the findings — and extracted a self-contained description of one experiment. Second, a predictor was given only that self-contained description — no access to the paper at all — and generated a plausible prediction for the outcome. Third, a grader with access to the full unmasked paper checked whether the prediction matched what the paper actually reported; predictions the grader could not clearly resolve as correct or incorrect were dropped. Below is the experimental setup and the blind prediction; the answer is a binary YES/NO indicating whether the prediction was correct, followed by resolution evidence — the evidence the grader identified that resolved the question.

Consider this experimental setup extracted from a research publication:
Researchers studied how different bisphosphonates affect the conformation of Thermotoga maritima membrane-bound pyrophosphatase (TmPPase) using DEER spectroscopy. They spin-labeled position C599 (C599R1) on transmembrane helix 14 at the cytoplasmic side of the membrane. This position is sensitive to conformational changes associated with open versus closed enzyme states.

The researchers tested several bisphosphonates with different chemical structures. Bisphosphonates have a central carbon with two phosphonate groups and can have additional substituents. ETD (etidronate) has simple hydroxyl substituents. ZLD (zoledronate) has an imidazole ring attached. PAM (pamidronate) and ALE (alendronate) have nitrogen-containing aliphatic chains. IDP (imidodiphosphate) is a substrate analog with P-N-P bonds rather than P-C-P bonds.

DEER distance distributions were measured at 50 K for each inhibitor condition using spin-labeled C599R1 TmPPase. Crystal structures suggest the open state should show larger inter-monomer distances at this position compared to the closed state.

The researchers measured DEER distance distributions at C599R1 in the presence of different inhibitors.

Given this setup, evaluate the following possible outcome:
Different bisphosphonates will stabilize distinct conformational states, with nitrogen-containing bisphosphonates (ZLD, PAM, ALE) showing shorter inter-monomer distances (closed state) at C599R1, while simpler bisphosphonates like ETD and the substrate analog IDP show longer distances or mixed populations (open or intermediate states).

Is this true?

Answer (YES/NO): NO